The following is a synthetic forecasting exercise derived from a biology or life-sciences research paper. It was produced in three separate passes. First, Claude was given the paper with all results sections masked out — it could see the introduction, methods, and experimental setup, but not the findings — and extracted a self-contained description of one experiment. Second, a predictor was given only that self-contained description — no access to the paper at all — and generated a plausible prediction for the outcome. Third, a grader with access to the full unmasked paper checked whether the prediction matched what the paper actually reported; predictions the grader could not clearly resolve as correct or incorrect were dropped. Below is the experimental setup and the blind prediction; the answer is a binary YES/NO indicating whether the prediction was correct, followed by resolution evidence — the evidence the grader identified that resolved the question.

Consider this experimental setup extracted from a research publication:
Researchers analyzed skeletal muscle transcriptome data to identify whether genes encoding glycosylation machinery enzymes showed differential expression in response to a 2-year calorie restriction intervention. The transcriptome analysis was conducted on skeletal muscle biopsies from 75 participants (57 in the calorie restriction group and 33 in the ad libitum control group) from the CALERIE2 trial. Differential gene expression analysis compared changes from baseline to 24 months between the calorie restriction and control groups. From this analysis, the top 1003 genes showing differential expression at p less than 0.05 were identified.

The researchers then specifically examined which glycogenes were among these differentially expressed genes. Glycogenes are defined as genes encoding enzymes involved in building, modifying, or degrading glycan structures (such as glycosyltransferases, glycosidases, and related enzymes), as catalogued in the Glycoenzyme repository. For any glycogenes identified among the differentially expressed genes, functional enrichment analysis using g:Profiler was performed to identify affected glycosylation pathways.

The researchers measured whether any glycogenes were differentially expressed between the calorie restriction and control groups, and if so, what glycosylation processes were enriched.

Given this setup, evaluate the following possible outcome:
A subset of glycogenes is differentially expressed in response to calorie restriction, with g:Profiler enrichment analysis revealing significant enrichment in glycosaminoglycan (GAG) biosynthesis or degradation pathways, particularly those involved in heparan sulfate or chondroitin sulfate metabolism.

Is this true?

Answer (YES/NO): YES